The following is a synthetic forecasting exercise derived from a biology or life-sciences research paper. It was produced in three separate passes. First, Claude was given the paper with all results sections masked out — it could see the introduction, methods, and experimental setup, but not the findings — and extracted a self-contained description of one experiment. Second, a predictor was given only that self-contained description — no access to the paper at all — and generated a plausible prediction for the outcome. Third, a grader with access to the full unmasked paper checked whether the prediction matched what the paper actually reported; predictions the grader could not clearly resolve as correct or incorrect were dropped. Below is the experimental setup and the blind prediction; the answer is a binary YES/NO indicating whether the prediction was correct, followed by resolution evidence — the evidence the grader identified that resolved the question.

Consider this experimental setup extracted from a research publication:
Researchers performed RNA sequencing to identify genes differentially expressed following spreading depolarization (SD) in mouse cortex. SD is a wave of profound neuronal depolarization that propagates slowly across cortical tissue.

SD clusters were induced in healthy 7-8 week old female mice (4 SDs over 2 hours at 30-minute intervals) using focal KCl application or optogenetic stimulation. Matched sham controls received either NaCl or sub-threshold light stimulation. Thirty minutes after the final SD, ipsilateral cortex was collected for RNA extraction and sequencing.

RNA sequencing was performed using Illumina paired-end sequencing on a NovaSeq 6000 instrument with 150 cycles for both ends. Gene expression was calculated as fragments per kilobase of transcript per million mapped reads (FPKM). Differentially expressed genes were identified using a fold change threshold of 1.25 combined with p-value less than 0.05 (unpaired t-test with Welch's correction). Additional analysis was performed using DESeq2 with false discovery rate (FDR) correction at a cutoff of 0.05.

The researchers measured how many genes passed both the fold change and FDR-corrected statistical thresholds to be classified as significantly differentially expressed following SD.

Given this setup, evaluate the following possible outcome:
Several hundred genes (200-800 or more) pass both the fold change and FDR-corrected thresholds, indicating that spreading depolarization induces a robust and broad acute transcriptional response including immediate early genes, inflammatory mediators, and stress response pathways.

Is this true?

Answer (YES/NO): NO